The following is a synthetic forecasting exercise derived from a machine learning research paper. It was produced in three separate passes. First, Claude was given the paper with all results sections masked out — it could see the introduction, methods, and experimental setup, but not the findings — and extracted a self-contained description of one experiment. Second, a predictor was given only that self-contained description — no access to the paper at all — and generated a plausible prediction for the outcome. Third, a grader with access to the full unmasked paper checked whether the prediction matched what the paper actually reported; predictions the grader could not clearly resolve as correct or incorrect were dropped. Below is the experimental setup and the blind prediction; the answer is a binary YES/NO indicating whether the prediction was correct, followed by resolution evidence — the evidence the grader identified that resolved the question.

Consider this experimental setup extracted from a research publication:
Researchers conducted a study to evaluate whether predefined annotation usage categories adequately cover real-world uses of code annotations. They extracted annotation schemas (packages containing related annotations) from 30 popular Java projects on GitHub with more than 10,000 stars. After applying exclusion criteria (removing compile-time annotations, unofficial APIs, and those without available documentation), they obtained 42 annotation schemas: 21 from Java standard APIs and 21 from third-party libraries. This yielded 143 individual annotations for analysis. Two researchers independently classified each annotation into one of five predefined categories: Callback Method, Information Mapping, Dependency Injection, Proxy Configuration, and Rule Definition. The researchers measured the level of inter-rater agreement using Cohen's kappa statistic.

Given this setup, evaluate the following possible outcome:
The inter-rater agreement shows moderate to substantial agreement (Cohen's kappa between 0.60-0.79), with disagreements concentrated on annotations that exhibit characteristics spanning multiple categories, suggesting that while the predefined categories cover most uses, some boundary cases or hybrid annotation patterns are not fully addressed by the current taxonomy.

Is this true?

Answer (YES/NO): NO